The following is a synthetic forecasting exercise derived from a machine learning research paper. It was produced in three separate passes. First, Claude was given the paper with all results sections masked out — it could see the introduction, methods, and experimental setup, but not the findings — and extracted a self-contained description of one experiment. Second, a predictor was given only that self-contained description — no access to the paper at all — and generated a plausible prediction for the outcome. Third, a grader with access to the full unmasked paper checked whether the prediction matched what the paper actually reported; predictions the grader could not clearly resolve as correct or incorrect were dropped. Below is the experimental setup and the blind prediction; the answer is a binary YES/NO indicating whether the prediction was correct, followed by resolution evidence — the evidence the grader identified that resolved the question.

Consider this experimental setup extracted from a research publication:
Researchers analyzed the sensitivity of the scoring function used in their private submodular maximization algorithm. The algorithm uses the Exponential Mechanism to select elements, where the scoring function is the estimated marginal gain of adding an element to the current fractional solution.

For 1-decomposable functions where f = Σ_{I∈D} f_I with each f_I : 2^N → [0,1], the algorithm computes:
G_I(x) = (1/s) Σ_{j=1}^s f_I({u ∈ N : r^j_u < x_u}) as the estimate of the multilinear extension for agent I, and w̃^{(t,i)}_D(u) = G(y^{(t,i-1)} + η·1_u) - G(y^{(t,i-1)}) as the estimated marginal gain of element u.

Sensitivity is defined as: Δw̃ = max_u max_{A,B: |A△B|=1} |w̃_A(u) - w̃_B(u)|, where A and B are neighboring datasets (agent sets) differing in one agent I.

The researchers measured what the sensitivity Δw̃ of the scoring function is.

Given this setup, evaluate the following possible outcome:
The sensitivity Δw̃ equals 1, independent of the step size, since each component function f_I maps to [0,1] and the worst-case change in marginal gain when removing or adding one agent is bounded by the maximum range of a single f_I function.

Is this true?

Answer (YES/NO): YES